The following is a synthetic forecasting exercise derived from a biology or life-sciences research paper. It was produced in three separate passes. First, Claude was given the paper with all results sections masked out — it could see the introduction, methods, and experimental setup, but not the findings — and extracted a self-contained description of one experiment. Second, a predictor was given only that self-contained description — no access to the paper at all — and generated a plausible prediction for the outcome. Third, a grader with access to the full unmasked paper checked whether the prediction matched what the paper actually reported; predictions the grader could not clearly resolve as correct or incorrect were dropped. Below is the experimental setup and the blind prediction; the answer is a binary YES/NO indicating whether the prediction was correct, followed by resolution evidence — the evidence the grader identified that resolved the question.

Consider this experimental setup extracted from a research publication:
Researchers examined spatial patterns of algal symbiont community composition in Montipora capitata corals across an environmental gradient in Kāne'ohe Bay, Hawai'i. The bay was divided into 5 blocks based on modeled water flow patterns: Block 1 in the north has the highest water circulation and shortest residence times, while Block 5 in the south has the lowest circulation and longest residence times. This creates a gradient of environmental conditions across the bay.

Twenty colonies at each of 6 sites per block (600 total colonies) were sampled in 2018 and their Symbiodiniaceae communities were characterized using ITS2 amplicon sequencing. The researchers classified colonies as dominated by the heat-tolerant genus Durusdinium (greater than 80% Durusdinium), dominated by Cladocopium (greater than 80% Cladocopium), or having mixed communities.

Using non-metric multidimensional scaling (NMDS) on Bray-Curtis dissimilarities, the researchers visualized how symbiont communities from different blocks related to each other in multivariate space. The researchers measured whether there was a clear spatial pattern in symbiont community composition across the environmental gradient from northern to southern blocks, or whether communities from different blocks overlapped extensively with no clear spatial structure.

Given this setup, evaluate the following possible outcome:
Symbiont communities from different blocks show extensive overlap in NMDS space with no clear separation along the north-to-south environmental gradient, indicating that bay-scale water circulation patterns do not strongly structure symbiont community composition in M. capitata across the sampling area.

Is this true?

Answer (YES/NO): NO